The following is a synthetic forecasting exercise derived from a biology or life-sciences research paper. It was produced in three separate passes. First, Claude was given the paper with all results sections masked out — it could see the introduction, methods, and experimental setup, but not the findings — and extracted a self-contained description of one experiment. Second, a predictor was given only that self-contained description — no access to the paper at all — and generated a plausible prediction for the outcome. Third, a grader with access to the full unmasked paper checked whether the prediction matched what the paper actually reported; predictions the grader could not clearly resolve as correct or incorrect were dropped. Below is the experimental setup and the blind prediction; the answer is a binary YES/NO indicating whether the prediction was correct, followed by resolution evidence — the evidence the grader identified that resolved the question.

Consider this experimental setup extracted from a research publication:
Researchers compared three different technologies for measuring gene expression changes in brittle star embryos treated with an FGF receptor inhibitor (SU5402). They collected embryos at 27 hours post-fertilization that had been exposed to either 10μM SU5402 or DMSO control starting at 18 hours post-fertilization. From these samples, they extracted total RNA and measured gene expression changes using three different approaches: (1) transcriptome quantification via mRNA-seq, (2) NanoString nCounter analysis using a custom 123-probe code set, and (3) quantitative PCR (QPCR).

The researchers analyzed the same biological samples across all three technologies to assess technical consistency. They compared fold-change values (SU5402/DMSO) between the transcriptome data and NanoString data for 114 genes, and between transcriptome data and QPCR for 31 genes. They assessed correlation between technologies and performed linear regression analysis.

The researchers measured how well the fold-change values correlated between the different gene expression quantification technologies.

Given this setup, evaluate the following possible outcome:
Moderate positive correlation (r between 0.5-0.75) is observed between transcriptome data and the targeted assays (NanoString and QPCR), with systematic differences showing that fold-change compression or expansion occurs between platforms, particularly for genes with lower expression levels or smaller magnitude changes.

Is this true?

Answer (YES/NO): NO